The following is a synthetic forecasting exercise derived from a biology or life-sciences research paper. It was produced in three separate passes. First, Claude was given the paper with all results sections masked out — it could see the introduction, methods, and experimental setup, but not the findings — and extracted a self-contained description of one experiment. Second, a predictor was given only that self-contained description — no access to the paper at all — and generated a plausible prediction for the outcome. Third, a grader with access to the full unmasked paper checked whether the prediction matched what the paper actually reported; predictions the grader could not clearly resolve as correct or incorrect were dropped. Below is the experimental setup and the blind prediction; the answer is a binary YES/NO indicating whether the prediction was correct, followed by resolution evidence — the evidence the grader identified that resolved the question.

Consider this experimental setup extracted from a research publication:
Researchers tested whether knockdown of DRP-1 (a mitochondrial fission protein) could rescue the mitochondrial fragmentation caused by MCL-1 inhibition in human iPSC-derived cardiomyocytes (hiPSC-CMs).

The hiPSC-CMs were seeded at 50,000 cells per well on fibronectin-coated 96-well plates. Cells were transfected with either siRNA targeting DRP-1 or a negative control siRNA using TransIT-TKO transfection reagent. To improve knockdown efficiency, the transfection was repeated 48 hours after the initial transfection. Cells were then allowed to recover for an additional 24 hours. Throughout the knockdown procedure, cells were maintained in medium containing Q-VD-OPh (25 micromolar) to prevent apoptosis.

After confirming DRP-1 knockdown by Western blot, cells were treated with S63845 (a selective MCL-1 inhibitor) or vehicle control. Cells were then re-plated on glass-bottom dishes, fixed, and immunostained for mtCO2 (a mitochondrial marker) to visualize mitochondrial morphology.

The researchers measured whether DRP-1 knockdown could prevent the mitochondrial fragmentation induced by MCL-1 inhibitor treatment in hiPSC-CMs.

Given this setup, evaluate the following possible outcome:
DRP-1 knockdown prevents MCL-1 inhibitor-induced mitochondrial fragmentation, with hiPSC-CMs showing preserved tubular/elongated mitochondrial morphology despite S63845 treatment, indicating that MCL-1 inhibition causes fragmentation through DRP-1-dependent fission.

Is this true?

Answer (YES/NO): YES